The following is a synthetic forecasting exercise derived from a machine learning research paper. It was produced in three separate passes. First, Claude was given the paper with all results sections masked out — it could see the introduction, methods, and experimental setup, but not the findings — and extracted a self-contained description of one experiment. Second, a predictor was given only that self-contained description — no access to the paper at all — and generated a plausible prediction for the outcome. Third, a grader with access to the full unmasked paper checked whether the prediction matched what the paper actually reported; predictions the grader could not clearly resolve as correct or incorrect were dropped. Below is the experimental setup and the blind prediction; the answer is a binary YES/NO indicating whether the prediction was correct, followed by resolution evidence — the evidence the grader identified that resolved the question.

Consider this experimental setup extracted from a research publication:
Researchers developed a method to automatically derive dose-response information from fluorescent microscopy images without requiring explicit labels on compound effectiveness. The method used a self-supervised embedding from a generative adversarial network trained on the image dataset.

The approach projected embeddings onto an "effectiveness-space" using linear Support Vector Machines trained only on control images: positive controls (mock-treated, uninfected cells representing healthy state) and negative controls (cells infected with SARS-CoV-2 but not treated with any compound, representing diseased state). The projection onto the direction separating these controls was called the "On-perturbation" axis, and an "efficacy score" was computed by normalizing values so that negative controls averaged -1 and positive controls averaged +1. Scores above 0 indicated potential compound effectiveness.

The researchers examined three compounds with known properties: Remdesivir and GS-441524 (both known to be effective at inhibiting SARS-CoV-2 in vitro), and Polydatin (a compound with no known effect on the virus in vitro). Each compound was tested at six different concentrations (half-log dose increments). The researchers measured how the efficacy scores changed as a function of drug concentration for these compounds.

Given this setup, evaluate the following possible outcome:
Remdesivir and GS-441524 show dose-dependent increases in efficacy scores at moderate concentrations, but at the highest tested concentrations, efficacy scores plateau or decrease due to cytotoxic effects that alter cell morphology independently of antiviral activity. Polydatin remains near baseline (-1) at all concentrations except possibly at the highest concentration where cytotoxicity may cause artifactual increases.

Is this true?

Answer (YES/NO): NO